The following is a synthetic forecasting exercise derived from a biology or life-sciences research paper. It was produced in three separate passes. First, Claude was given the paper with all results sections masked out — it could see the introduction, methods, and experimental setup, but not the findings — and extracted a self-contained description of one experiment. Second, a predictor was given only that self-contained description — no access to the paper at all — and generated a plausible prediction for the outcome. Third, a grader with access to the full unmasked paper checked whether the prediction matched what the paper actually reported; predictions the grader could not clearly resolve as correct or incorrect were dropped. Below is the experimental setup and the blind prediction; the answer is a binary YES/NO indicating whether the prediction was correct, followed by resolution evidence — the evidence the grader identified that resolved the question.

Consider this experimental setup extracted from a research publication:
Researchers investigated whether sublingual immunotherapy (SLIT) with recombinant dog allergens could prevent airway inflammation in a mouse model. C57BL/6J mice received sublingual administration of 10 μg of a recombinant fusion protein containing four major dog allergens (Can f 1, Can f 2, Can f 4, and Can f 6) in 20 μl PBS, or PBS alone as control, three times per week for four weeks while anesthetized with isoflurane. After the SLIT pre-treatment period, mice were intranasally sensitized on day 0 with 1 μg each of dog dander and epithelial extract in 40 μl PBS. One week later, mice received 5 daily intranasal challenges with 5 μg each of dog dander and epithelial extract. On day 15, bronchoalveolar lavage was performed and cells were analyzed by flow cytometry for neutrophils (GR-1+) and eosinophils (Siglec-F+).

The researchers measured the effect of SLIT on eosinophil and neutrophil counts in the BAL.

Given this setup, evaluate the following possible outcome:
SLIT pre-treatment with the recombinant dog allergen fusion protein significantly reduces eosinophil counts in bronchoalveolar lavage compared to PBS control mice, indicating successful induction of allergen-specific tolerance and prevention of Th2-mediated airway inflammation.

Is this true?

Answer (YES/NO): YES